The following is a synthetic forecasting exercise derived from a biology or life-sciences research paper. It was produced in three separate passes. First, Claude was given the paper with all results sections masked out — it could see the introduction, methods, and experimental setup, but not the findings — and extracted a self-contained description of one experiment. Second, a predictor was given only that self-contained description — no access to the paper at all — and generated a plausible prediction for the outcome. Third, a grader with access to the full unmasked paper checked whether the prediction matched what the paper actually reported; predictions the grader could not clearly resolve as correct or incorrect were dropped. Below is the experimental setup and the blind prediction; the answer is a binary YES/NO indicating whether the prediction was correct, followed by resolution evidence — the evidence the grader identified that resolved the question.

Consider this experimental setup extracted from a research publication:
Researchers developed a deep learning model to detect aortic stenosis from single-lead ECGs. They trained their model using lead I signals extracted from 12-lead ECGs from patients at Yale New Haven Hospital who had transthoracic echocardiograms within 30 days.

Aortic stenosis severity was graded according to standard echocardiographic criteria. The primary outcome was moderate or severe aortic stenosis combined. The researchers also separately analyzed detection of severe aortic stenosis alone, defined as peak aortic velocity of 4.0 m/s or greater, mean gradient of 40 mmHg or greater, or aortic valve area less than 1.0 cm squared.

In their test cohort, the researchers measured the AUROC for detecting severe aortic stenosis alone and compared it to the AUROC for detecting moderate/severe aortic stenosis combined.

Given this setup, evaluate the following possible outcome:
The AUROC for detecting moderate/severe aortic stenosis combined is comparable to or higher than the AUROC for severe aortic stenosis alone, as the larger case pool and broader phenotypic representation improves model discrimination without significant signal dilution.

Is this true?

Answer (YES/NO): NO